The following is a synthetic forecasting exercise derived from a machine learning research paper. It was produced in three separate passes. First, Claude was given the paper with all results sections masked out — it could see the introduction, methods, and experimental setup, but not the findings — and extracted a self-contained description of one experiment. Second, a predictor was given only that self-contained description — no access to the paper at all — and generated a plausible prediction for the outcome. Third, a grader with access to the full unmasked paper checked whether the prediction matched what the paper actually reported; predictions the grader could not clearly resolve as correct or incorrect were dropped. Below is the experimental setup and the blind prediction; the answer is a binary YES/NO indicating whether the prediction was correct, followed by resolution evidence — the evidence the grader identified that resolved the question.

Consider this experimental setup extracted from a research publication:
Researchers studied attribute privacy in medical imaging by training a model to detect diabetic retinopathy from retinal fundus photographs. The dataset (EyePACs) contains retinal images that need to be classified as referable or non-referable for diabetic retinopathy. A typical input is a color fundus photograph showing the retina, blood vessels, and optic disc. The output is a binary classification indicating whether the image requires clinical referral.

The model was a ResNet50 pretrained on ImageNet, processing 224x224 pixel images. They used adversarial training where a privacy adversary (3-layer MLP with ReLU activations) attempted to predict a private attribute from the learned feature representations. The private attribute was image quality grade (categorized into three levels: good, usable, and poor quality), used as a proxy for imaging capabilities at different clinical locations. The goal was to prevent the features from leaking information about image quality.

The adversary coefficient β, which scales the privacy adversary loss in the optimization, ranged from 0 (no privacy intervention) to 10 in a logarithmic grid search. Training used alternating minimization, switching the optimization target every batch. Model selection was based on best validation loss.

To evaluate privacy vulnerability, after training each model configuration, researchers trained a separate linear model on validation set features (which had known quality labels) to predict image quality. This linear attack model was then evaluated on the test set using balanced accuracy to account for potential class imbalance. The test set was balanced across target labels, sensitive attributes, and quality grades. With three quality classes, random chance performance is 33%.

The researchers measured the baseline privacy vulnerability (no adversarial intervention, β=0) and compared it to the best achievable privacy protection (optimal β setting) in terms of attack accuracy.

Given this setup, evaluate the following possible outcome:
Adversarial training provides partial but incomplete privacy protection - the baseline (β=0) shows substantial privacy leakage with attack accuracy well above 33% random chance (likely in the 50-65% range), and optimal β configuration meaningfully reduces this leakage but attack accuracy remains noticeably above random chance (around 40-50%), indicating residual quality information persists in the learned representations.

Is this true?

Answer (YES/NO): NO